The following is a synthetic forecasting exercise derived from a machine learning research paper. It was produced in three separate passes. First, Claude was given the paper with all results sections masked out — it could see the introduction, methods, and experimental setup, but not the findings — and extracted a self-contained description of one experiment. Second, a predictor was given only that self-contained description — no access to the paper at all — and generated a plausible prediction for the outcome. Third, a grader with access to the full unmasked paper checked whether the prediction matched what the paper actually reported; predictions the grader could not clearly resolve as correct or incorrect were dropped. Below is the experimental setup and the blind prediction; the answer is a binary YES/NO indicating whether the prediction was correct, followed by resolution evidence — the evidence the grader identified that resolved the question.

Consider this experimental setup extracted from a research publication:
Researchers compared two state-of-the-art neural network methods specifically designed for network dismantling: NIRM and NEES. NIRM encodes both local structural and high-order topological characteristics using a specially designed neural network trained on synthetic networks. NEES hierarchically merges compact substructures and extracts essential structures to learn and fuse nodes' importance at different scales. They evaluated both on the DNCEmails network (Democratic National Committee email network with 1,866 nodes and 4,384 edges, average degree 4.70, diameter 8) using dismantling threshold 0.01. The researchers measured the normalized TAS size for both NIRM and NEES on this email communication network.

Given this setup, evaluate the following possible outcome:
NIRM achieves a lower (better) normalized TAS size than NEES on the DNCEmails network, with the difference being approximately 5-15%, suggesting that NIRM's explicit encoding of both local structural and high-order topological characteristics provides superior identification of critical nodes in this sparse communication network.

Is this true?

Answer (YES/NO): NO